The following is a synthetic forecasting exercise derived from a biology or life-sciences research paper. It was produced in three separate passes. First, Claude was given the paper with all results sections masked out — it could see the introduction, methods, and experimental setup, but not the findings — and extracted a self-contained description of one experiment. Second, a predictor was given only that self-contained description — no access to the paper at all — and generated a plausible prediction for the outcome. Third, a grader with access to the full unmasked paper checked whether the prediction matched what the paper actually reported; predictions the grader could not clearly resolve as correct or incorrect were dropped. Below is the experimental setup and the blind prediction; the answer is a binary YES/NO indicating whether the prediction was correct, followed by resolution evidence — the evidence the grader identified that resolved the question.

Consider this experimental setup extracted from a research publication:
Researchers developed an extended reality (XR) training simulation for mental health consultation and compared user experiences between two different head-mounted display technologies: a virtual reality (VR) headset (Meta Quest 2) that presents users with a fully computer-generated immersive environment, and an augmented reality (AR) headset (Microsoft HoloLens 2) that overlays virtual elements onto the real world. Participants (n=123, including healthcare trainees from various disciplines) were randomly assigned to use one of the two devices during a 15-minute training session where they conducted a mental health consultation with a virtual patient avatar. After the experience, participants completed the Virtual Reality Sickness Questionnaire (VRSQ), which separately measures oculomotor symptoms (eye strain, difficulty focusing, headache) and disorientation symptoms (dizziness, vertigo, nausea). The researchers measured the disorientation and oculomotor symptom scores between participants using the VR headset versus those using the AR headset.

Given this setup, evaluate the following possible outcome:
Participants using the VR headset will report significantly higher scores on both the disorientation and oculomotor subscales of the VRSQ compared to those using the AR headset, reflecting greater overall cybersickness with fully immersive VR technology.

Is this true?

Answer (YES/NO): YES